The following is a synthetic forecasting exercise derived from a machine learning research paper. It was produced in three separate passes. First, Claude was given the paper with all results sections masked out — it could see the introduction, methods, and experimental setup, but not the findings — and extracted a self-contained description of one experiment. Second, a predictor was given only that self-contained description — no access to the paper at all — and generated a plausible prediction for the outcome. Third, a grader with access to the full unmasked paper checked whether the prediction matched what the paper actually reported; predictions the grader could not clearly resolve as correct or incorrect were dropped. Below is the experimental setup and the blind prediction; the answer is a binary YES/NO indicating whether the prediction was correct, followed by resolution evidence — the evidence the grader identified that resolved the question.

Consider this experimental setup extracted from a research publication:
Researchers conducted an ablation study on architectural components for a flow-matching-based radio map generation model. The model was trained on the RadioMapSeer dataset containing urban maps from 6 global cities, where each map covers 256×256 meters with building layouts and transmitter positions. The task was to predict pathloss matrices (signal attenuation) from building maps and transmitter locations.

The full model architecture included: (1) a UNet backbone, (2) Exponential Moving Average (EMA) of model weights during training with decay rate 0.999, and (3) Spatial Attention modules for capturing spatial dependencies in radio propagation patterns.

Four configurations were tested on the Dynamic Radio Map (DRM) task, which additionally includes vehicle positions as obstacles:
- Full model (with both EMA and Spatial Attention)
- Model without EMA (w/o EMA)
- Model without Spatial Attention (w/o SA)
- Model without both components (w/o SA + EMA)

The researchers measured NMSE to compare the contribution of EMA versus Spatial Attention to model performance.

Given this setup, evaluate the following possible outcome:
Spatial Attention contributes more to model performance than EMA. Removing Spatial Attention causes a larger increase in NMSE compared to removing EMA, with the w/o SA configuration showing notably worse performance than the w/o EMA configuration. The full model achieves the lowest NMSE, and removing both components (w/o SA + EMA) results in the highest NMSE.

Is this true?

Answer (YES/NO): YES